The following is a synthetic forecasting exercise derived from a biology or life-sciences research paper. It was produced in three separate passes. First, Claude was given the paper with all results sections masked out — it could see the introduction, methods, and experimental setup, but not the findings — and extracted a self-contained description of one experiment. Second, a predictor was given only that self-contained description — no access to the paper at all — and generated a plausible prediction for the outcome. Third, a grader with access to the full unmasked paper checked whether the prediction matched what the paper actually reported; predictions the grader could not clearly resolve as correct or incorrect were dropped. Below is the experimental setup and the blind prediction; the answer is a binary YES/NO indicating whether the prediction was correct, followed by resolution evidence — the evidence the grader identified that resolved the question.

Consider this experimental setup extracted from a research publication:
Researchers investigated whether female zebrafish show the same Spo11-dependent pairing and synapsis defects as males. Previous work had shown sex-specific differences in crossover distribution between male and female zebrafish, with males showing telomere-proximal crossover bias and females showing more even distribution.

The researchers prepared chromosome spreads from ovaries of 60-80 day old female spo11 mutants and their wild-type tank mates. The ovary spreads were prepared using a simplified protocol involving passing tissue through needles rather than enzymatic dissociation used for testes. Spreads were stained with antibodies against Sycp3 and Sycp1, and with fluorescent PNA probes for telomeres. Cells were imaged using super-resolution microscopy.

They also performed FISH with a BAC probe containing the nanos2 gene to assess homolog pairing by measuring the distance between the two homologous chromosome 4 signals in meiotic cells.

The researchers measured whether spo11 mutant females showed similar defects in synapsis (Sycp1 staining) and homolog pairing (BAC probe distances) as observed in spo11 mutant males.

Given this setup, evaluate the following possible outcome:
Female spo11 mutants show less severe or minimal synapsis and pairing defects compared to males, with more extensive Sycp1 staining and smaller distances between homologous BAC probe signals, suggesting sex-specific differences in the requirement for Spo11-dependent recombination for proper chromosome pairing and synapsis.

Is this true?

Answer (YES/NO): NO